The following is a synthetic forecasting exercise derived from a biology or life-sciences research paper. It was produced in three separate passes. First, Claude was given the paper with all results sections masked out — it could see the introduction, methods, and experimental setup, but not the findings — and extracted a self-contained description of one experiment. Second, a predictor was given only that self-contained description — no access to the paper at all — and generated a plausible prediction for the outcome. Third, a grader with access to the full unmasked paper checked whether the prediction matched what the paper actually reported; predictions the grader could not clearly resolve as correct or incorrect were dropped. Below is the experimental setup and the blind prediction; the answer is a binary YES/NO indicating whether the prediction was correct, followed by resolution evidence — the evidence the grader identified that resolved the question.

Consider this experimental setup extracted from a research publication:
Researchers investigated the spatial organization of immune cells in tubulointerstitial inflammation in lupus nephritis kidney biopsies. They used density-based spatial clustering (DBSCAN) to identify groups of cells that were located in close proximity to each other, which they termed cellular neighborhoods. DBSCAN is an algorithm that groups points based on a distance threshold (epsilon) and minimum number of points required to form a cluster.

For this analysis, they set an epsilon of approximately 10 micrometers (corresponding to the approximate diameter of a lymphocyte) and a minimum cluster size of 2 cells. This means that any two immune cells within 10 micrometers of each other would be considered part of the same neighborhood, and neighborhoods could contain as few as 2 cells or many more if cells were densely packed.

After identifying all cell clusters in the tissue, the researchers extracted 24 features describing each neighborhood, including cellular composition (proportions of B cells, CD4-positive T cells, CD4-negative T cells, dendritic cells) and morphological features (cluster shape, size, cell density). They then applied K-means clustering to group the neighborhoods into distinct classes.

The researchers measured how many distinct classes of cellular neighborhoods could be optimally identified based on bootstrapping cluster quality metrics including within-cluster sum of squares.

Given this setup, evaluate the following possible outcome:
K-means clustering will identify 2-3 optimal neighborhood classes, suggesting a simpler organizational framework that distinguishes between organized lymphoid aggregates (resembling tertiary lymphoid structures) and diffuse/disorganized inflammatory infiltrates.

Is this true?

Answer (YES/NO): NO